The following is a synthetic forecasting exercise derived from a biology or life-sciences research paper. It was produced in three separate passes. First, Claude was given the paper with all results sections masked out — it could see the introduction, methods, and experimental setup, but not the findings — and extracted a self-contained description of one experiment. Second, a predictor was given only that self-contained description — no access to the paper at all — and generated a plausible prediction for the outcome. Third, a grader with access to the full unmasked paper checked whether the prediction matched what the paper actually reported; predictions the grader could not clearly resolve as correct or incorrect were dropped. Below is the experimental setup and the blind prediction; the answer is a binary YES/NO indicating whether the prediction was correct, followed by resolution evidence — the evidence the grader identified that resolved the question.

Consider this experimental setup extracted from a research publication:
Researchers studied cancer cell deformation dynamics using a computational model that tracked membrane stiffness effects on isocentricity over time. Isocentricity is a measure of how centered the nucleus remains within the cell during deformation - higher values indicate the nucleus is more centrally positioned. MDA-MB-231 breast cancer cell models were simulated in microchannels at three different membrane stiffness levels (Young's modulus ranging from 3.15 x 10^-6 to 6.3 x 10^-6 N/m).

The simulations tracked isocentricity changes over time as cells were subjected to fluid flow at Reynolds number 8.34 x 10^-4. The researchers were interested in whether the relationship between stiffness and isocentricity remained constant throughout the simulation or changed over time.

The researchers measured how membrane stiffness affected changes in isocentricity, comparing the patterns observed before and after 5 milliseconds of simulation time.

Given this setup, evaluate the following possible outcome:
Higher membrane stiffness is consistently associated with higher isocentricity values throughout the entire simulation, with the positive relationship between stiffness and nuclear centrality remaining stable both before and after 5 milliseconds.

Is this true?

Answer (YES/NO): NO